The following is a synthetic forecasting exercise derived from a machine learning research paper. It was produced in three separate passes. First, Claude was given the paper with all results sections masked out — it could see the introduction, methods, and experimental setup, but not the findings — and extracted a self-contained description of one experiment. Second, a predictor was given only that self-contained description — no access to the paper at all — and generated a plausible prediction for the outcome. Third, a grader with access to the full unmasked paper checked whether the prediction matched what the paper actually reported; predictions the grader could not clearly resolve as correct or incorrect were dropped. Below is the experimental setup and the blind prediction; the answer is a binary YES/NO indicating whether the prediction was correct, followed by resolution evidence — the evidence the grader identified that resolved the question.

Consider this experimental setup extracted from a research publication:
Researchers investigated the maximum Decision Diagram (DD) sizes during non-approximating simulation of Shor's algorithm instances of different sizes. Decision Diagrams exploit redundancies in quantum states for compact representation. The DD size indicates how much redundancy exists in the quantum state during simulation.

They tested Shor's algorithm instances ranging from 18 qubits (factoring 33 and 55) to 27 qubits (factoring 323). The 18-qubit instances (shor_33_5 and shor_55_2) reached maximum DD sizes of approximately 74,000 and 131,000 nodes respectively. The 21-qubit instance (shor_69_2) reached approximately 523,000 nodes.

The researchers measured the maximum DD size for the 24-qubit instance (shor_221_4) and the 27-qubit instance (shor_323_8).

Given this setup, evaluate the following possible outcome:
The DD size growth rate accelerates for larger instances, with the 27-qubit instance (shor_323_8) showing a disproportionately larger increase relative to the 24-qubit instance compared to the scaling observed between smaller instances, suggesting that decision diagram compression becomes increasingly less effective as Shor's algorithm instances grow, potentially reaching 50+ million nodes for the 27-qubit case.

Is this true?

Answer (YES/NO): NO